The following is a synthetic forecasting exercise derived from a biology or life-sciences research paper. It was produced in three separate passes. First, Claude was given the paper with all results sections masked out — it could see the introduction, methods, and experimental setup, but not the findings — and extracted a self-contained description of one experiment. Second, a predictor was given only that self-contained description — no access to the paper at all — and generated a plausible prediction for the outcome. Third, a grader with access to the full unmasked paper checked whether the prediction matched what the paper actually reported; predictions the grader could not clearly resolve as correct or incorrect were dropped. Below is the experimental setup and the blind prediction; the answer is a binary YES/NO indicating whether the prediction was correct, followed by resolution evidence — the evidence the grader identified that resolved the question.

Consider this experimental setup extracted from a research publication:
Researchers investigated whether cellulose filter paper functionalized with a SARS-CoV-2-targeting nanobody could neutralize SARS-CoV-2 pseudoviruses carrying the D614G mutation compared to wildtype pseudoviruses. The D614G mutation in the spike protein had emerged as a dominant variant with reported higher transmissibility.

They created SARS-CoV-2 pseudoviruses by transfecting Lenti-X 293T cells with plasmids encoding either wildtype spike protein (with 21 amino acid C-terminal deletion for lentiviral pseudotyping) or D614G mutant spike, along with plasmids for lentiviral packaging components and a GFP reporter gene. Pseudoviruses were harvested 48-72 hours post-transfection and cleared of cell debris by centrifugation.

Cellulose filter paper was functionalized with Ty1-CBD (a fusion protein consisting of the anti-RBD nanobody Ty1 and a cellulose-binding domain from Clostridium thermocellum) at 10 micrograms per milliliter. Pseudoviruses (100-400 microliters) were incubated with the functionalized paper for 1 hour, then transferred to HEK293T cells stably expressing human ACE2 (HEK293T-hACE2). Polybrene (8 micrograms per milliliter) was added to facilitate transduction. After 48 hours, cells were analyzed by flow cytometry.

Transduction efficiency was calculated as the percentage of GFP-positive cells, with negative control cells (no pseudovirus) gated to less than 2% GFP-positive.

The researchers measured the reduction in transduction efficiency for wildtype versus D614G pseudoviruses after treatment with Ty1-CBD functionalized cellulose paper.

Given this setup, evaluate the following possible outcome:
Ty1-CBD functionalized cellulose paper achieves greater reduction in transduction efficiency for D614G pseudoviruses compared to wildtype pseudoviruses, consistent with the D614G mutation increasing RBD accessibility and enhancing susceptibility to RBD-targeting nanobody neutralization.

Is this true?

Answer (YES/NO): NO